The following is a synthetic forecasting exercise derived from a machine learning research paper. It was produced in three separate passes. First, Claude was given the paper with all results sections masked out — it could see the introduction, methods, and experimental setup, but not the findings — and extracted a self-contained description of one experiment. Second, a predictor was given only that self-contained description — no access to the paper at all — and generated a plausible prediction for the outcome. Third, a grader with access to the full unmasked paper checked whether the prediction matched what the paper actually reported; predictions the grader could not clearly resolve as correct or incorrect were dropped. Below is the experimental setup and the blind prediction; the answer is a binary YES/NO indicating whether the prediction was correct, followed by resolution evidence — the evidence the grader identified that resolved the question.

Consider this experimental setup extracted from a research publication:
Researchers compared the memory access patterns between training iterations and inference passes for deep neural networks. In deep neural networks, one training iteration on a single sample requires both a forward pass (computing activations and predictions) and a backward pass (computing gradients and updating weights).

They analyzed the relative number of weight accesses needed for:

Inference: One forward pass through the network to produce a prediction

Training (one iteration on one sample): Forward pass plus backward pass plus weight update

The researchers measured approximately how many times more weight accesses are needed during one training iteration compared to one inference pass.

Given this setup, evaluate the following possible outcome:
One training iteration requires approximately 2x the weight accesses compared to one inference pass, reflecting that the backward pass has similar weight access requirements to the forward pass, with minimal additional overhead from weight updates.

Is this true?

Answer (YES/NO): NO